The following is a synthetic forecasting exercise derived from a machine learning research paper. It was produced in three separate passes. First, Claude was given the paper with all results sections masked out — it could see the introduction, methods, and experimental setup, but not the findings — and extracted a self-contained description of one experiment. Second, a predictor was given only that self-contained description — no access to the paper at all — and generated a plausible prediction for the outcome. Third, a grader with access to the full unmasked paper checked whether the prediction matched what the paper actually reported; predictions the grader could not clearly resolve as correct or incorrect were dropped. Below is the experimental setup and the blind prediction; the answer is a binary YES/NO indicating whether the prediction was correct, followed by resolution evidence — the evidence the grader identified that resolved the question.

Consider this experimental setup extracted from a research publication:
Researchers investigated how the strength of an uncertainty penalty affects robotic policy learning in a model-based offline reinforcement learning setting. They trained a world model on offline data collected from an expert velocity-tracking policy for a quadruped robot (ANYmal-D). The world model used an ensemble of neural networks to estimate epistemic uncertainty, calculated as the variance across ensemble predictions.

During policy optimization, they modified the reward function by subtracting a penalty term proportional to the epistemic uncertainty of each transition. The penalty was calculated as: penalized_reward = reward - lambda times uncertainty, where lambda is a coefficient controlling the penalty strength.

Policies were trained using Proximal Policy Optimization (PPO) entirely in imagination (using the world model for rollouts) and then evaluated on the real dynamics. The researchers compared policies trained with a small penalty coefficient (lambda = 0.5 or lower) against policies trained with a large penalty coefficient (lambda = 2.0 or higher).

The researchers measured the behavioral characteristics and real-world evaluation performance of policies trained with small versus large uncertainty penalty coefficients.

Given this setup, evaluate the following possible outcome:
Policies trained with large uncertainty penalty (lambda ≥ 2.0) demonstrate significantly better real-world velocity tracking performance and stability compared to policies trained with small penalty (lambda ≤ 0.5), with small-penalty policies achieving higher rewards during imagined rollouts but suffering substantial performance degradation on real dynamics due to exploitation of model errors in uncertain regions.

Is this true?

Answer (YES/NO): NO